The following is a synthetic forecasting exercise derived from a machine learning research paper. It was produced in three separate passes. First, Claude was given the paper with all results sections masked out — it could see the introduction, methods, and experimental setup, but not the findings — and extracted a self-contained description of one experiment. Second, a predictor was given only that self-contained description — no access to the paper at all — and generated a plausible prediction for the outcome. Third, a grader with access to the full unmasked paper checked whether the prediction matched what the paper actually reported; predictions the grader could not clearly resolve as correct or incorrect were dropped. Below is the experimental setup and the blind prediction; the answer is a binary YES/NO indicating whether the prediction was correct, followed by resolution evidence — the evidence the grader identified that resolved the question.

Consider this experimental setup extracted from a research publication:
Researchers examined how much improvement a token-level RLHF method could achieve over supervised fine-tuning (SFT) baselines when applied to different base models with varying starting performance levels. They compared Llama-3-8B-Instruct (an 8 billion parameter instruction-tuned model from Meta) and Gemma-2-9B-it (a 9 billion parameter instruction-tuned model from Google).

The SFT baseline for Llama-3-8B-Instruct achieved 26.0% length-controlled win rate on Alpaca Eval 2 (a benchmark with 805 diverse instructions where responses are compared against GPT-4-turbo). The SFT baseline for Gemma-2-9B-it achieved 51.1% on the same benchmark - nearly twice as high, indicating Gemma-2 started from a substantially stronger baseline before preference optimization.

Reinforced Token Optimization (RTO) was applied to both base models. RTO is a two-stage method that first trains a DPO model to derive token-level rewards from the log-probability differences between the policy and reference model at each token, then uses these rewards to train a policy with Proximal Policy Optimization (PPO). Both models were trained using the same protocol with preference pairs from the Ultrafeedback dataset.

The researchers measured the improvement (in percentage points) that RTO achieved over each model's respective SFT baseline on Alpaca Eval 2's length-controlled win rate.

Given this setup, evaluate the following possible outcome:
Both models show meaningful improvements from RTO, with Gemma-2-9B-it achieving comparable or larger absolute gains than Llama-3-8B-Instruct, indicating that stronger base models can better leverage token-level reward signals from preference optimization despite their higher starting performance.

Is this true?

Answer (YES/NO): NO